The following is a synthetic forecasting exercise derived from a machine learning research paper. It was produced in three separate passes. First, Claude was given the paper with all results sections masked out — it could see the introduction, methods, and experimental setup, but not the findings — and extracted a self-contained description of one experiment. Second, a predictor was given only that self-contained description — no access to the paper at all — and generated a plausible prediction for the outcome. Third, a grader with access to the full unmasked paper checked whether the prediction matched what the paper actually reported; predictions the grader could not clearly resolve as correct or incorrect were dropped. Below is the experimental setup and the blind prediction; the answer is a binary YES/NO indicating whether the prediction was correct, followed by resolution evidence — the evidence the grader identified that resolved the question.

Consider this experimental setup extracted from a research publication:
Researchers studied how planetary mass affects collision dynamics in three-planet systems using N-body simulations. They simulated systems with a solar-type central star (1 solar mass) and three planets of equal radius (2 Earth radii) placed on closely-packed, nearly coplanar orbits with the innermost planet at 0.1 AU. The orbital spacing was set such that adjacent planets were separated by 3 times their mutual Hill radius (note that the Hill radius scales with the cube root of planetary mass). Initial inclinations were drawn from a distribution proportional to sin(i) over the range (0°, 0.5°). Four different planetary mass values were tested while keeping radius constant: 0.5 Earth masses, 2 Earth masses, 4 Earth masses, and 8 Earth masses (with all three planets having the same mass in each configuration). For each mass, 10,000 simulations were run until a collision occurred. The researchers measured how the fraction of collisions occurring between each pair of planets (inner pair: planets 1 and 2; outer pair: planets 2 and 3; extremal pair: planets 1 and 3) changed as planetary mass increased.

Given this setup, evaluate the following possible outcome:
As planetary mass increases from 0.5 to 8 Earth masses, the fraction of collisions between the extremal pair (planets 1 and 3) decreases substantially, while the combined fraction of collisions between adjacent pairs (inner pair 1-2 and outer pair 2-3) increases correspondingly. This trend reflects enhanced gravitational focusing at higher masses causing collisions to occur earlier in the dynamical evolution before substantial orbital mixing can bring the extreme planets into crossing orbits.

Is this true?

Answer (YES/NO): NO